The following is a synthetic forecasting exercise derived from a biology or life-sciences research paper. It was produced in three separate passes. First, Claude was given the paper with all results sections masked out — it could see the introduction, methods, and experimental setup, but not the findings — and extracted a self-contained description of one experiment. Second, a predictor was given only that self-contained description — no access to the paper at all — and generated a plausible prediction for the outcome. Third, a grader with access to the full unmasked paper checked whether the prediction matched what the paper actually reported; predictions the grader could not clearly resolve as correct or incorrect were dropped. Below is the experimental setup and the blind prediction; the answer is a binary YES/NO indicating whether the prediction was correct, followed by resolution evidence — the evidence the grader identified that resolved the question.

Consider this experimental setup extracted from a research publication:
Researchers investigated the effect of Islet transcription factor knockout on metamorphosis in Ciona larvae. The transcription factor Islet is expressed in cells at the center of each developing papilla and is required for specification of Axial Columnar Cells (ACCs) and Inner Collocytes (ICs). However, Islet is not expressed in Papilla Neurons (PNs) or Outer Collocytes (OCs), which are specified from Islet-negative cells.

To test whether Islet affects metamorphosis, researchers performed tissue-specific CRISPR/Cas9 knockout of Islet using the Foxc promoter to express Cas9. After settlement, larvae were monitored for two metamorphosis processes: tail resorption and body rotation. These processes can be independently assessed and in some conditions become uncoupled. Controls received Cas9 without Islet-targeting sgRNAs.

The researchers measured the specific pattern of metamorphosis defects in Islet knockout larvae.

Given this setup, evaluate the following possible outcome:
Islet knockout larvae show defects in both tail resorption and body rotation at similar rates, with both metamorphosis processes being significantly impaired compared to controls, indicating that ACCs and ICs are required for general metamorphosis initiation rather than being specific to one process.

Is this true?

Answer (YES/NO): NO